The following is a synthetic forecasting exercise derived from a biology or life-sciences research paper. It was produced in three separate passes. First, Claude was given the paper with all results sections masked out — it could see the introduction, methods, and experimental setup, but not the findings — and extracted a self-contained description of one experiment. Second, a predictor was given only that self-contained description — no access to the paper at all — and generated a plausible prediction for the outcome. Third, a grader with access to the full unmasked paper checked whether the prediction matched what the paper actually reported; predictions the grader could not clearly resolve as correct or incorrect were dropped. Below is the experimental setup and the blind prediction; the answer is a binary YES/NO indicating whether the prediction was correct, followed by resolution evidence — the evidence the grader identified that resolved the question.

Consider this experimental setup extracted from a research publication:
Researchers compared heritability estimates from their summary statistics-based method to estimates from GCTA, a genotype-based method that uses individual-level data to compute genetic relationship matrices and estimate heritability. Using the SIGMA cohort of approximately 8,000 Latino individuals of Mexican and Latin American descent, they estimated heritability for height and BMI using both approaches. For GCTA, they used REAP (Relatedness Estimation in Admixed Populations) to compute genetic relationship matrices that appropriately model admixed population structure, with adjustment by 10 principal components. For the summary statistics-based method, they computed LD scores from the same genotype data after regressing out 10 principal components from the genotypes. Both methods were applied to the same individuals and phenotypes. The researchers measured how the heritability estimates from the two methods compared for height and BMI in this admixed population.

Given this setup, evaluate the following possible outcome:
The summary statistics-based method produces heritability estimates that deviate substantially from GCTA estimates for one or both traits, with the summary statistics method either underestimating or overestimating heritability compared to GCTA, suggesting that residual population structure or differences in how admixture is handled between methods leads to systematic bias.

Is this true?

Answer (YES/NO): NO